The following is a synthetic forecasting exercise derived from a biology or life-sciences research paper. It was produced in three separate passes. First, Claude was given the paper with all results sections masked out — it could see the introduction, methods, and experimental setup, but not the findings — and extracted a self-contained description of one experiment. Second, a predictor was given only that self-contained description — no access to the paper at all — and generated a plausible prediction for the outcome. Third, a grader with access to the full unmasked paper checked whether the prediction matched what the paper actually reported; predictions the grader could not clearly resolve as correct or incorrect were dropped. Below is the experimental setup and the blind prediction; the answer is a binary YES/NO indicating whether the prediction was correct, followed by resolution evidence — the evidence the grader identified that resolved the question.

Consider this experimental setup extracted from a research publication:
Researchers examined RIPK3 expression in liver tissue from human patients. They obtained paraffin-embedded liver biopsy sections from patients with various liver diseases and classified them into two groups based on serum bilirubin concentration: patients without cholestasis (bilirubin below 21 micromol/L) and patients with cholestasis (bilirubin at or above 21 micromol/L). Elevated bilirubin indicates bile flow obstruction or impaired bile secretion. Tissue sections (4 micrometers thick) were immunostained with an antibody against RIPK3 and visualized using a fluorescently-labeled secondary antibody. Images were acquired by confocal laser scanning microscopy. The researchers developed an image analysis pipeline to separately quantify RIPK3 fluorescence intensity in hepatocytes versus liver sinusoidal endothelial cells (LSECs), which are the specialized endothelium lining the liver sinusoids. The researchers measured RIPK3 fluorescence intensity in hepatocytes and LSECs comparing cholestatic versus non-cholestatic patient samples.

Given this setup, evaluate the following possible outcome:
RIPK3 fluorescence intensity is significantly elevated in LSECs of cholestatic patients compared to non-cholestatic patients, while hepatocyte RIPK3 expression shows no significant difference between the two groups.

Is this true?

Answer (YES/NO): NO